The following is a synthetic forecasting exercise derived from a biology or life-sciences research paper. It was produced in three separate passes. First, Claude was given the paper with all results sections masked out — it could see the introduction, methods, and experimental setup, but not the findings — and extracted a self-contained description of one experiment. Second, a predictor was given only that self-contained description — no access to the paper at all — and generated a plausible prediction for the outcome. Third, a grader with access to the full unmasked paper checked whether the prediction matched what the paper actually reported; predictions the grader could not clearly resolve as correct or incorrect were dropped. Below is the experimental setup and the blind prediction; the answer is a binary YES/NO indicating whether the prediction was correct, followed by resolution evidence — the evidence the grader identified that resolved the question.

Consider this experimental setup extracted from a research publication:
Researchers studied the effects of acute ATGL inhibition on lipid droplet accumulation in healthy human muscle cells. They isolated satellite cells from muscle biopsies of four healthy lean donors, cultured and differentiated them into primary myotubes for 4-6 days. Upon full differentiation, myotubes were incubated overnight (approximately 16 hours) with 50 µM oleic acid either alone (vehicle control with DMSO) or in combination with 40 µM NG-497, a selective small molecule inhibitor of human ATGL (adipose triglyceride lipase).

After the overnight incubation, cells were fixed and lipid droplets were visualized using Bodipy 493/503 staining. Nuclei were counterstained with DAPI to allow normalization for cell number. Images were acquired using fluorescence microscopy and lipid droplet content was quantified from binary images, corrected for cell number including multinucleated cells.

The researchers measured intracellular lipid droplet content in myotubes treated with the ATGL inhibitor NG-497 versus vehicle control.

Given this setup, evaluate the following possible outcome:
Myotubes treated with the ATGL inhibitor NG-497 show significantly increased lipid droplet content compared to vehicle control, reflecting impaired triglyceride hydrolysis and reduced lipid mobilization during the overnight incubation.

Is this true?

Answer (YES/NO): YES